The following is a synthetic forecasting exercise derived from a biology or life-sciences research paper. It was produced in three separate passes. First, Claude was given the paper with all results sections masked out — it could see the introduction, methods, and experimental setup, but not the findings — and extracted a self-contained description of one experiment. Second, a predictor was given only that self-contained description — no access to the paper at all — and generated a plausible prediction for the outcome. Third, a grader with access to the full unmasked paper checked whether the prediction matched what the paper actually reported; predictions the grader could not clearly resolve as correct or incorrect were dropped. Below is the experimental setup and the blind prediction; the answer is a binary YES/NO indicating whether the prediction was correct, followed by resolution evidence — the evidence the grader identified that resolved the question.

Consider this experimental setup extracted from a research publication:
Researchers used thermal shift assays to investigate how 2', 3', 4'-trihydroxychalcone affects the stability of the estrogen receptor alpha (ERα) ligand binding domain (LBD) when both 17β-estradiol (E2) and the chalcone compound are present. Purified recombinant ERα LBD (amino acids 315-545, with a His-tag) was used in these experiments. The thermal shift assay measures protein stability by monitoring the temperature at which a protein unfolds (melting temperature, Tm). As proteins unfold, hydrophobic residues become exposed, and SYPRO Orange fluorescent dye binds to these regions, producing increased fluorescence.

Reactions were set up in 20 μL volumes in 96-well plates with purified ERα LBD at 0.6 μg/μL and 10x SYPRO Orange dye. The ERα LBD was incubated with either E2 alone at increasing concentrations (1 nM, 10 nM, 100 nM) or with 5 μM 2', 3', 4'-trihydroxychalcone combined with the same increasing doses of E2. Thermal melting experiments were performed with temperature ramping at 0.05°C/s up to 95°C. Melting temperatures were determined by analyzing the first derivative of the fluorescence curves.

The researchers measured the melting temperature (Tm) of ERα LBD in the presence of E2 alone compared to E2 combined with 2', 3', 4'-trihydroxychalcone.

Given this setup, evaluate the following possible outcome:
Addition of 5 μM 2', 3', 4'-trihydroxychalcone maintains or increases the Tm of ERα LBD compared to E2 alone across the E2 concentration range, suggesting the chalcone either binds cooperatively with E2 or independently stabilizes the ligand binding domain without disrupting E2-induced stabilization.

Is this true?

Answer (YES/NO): YES